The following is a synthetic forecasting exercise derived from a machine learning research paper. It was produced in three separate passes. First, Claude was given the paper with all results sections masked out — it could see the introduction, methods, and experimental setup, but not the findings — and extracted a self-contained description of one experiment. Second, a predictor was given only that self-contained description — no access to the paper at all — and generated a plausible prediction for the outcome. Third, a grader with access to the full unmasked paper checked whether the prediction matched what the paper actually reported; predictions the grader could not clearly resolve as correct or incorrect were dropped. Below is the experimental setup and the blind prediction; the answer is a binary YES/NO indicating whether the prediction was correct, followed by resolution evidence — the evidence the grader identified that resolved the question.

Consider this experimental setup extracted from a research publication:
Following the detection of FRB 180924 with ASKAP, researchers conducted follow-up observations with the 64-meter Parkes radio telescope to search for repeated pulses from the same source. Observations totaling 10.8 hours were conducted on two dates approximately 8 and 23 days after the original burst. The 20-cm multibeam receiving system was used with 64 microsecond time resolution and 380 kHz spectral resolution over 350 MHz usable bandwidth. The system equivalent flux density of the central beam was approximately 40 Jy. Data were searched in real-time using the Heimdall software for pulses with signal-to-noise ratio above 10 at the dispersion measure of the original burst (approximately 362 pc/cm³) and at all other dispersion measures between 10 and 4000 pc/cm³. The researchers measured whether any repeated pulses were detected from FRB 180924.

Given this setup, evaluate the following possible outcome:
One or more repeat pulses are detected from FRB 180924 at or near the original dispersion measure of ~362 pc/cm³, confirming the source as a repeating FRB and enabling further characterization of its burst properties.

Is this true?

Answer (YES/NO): NO